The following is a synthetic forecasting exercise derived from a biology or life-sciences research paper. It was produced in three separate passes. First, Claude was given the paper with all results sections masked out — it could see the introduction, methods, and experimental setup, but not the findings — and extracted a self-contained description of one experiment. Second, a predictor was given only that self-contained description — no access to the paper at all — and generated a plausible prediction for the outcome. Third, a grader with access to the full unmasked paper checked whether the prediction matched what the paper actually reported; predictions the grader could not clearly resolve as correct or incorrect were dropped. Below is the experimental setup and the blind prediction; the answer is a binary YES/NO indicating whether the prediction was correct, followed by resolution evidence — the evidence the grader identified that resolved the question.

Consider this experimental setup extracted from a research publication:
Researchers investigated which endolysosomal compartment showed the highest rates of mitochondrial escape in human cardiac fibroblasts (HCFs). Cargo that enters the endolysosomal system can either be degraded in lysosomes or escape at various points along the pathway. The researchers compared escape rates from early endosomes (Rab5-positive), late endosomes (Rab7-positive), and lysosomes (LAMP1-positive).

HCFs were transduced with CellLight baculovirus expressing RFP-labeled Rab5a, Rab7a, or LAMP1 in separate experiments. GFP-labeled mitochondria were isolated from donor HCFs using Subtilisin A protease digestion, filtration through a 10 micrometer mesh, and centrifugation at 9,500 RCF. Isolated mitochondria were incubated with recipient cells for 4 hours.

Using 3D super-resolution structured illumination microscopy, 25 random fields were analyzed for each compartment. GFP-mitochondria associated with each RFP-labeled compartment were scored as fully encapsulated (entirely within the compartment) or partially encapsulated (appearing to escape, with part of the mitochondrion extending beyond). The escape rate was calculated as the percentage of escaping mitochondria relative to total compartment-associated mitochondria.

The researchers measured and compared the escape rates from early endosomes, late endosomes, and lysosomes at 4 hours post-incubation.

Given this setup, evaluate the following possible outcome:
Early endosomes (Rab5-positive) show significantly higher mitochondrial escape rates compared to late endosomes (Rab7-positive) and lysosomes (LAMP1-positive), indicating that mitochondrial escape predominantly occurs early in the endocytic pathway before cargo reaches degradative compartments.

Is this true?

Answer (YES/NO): NO